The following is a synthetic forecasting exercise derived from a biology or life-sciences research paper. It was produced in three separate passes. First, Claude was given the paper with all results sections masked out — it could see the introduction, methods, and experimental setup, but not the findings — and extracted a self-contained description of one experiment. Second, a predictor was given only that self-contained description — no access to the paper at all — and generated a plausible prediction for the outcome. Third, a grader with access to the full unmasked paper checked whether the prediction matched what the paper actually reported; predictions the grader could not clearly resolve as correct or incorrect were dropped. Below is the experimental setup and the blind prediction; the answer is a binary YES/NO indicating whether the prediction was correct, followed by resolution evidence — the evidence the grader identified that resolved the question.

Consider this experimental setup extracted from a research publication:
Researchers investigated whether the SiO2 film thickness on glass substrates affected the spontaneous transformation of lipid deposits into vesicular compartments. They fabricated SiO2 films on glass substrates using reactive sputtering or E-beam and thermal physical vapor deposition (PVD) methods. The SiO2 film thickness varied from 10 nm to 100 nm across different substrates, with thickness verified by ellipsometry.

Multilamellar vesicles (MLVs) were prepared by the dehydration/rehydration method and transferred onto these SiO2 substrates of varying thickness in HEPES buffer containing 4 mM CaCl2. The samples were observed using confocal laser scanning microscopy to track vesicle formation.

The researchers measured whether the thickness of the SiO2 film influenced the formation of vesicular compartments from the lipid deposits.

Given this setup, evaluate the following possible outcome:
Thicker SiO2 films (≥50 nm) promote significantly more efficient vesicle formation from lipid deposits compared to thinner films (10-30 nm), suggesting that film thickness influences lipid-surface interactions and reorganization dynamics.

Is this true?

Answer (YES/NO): NO